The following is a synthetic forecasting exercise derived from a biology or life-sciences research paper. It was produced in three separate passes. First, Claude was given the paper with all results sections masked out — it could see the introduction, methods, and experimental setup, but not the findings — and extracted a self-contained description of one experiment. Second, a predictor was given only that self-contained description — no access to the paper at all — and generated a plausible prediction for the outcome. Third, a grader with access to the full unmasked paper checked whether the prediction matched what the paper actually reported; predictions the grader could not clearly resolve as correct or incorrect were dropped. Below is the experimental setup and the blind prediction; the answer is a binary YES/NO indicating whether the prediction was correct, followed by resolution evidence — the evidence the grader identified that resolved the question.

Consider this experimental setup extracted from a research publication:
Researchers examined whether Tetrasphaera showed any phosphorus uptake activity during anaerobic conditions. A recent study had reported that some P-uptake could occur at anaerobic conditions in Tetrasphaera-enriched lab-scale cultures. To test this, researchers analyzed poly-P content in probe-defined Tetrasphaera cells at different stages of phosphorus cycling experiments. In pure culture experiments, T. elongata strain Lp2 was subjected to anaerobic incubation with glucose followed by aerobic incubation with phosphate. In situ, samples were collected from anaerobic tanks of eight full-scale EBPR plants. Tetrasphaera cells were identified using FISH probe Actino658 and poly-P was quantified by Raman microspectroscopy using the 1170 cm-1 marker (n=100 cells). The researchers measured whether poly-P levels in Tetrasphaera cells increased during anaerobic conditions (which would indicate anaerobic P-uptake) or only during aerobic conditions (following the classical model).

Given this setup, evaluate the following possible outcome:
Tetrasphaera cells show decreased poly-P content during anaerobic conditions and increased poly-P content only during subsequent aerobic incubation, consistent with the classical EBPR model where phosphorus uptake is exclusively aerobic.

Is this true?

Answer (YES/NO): YES